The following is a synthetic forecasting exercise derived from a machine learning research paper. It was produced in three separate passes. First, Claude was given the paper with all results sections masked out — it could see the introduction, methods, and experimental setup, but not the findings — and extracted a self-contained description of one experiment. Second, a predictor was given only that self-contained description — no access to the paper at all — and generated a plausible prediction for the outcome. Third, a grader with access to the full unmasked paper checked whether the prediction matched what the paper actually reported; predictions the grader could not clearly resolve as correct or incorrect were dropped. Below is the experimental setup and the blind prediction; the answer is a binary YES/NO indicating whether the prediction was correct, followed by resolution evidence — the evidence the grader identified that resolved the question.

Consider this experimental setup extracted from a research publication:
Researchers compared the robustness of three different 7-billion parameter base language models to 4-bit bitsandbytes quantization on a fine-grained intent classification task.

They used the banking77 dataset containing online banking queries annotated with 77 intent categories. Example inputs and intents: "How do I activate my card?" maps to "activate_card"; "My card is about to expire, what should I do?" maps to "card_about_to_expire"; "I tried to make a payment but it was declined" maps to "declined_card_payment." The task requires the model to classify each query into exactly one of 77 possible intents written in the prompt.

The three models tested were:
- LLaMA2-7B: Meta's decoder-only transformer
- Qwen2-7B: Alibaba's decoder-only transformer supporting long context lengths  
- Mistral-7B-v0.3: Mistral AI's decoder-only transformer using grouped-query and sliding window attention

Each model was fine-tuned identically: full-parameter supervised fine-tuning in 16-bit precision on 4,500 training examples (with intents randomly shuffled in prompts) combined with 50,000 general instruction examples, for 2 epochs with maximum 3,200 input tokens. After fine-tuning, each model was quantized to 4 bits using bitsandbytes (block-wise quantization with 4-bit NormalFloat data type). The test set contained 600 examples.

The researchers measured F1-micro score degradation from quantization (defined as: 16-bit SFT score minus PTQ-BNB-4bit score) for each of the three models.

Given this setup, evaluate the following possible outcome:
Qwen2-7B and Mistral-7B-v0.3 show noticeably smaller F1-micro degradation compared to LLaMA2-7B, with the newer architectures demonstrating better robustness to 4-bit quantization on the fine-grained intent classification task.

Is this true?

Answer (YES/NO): NO